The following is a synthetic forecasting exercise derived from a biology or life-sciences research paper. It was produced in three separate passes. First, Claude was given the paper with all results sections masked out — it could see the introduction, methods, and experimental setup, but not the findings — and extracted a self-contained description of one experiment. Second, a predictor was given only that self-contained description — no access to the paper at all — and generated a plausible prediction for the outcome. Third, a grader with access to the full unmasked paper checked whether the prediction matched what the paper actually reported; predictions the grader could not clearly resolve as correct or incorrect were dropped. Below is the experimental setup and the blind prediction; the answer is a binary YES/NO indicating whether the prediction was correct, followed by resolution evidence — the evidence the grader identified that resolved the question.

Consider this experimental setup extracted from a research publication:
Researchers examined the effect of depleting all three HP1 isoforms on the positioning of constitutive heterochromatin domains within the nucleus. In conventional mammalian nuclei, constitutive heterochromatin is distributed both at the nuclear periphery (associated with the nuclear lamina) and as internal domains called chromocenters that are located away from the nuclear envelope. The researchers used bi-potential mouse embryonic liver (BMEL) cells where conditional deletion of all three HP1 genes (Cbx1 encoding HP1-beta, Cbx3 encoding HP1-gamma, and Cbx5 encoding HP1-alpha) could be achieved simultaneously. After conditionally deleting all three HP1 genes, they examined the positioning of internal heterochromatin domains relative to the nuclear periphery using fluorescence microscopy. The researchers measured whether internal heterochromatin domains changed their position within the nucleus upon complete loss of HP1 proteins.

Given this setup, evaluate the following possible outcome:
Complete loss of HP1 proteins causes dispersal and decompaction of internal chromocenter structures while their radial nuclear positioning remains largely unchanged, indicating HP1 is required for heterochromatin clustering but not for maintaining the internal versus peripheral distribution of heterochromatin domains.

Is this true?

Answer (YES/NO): NO